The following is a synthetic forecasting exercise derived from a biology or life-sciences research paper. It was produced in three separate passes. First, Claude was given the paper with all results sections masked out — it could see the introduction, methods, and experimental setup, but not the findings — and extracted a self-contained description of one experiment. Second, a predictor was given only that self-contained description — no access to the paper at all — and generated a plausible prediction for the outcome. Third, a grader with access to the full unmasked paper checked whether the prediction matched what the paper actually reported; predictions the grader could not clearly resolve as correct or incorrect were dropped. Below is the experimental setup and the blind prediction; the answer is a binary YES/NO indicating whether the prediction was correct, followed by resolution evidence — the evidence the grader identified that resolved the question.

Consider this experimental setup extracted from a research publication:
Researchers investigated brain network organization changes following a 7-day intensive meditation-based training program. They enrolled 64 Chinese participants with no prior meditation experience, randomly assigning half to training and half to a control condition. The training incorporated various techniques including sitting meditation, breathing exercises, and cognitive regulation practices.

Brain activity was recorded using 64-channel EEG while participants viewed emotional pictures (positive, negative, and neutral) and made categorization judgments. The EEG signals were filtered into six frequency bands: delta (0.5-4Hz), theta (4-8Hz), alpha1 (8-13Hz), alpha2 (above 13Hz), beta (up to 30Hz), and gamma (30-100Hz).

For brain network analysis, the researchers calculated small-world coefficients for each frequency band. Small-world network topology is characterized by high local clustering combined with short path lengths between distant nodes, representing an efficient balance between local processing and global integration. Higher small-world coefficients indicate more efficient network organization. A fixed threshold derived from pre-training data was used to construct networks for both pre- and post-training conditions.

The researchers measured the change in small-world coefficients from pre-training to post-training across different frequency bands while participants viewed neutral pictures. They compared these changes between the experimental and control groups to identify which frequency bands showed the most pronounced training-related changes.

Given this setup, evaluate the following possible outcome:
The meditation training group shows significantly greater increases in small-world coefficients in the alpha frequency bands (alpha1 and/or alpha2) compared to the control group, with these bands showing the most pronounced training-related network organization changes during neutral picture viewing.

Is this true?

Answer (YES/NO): NO